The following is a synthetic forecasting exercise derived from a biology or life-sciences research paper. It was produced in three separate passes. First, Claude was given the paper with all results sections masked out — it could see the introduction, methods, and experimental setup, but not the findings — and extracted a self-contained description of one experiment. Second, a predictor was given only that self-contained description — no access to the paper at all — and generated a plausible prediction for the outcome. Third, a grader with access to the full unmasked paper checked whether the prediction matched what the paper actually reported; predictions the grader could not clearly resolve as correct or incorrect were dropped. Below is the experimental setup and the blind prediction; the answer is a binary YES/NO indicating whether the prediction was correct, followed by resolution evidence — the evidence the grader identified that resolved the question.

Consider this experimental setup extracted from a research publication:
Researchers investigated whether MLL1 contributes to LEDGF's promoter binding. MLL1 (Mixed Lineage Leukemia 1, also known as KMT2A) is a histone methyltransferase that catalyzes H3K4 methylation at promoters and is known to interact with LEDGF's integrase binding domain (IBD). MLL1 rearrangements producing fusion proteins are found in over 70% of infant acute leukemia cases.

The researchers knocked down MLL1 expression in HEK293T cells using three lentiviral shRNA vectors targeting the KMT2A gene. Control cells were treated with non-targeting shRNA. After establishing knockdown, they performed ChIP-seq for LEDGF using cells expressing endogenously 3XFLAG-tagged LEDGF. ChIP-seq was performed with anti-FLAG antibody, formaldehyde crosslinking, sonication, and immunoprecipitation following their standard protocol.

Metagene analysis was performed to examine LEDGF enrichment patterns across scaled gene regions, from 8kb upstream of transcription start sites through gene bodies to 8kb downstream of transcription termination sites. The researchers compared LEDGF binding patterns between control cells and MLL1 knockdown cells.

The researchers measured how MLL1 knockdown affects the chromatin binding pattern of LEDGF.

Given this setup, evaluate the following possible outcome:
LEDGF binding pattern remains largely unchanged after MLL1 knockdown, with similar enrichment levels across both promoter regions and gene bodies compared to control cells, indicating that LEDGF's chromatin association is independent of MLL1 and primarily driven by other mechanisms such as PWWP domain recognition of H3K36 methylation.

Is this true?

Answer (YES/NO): NO